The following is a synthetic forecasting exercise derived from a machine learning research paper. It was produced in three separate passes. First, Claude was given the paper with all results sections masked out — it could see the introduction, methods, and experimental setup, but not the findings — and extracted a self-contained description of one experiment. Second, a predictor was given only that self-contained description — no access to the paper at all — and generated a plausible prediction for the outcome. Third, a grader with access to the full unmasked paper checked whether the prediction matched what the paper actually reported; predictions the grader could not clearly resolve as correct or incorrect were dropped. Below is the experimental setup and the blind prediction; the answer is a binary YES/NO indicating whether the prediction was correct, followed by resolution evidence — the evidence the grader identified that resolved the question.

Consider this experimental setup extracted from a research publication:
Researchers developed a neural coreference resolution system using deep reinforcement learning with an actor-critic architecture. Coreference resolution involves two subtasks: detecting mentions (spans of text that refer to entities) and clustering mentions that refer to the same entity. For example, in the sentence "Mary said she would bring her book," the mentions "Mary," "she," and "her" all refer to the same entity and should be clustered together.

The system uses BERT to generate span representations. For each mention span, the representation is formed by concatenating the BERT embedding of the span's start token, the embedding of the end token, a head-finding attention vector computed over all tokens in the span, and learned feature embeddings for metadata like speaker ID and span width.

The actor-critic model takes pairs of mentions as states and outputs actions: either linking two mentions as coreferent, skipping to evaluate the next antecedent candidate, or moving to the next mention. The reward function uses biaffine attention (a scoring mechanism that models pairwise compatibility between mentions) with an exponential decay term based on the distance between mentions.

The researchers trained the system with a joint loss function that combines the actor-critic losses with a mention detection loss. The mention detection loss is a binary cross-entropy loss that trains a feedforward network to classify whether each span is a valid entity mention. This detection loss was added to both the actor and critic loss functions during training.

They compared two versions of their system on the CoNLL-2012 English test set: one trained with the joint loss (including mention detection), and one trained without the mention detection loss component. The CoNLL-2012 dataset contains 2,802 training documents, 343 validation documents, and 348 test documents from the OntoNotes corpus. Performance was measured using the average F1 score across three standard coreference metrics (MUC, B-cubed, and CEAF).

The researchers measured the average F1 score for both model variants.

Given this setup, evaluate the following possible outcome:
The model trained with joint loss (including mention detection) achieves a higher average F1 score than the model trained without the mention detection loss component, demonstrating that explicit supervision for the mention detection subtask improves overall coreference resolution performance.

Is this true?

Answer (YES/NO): YES